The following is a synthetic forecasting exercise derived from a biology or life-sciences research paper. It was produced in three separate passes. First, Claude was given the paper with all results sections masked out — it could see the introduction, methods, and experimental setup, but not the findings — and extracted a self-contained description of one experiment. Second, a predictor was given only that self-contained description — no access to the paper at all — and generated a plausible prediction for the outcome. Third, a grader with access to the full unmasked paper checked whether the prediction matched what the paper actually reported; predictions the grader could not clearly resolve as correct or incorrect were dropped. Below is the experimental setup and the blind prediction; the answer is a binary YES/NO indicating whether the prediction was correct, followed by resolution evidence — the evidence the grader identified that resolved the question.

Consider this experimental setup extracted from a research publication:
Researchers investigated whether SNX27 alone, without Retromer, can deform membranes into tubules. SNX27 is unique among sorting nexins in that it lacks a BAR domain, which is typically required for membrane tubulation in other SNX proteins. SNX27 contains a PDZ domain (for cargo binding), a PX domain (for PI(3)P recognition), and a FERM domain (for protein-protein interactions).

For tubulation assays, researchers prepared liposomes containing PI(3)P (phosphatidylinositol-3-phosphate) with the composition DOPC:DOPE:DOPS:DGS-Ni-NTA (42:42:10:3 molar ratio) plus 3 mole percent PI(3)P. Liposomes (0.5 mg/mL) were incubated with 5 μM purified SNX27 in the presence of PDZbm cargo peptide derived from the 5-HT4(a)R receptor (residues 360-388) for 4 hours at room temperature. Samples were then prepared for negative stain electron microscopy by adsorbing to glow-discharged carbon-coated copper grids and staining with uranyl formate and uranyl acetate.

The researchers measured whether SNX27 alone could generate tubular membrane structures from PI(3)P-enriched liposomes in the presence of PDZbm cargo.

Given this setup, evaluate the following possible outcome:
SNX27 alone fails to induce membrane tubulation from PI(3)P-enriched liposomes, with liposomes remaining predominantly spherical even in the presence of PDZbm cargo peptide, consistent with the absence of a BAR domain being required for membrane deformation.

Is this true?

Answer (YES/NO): NO